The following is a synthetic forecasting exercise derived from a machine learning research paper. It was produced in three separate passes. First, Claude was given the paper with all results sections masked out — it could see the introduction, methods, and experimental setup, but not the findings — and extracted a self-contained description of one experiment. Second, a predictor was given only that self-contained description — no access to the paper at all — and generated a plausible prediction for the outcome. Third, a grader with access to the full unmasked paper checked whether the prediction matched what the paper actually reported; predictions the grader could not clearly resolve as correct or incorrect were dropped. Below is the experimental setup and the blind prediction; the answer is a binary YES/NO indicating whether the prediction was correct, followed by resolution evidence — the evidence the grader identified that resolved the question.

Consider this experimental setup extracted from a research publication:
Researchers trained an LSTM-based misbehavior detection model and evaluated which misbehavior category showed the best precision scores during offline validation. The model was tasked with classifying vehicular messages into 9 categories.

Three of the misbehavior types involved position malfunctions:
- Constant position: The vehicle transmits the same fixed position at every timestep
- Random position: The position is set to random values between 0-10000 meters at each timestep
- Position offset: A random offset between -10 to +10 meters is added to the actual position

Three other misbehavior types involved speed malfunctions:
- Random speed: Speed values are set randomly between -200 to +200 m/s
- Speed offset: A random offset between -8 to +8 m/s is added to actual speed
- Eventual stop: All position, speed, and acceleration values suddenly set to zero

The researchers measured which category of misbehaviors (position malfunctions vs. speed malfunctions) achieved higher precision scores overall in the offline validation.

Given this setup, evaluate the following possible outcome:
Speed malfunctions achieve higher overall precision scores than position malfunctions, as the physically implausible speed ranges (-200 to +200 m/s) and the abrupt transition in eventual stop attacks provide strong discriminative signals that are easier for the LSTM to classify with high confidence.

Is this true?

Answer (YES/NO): NO